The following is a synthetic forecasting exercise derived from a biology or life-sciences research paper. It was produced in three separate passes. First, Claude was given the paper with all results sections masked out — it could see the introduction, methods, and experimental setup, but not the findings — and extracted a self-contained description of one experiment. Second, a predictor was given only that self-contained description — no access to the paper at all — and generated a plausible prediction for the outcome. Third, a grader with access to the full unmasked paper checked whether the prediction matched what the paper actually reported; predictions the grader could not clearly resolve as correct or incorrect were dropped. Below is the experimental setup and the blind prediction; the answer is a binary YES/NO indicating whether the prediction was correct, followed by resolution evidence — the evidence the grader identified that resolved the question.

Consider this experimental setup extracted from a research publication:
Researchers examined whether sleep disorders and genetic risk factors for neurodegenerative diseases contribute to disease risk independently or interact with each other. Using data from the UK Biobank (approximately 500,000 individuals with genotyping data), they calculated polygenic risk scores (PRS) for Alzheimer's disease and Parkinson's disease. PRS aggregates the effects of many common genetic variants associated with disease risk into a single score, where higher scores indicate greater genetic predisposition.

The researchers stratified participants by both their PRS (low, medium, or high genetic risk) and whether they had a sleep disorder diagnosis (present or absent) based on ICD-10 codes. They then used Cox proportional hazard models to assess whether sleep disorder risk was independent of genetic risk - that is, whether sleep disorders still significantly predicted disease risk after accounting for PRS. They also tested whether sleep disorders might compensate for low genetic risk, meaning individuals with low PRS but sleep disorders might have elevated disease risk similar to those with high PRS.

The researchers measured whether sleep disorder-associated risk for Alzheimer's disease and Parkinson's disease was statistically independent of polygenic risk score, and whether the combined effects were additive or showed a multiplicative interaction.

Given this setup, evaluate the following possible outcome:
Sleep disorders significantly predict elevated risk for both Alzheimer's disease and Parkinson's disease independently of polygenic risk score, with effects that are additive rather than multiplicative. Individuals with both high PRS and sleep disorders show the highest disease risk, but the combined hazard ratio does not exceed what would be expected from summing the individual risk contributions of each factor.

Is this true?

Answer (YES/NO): NO